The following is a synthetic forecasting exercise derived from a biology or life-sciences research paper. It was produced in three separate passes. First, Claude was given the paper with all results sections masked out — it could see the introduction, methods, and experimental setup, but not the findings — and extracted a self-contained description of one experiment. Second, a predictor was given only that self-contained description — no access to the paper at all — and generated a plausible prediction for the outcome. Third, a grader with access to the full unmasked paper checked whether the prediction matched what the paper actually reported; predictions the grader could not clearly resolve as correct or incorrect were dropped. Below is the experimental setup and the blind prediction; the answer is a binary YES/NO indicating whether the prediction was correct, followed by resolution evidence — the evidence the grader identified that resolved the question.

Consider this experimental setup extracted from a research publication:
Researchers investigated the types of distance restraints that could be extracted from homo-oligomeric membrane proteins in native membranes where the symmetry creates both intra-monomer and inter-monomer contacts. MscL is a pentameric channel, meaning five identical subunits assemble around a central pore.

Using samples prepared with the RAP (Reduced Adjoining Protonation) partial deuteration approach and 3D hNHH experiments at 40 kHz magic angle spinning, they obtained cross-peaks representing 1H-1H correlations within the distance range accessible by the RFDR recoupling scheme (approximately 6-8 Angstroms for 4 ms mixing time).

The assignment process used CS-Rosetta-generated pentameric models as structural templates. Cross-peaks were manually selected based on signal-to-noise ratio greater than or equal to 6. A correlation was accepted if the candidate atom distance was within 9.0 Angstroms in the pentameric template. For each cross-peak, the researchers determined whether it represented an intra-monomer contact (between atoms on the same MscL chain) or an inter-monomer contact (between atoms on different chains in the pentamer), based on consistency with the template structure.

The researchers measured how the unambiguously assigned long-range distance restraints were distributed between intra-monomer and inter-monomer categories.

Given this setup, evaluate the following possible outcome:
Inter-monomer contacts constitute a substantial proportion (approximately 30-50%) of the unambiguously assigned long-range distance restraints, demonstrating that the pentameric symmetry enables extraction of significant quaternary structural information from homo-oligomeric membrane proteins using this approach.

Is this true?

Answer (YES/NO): YES